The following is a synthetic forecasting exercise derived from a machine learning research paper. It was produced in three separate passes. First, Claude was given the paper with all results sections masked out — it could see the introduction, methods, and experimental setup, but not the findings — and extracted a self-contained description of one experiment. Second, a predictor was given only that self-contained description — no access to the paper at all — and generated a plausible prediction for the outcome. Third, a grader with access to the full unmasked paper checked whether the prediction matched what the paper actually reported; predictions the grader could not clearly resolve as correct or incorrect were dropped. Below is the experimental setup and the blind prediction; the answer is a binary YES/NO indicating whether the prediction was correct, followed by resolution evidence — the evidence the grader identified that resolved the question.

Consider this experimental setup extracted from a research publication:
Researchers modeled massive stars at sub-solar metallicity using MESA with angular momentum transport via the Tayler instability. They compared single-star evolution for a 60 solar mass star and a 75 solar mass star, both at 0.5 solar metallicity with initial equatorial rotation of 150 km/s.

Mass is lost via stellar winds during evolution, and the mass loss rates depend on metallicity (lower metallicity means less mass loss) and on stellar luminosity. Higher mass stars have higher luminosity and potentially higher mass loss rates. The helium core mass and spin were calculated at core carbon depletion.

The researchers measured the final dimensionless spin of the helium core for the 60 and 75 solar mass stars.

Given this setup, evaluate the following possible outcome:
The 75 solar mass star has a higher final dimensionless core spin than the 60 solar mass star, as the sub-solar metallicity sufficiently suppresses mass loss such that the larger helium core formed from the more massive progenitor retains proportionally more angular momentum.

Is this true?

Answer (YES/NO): YES